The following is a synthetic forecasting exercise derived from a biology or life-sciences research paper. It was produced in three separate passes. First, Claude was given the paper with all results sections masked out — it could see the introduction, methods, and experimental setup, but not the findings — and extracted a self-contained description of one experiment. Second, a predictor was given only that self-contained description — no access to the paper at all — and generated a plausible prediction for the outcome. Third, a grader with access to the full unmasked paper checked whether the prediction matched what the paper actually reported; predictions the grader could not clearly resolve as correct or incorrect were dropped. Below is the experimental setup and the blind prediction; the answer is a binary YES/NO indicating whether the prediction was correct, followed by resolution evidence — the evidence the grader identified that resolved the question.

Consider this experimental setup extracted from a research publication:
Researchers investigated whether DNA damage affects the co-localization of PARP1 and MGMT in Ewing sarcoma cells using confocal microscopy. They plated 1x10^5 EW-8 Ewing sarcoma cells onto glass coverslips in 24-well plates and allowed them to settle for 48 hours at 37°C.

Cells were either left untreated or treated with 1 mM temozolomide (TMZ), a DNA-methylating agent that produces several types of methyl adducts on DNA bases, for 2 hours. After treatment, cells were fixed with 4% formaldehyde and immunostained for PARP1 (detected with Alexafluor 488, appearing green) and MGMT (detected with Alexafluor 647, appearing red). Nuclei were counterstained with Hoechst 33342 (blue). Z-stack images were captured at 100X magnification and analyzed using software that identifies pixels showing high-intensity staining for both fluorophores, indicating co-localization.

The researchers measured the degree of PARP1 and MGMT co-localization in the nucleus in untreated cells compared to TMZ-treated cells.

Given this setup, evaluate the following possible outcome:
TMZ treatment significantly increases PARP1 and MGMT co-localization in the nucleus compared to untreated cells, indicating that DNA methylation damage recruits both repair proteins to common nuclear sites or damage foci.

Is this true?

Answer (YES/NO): YES